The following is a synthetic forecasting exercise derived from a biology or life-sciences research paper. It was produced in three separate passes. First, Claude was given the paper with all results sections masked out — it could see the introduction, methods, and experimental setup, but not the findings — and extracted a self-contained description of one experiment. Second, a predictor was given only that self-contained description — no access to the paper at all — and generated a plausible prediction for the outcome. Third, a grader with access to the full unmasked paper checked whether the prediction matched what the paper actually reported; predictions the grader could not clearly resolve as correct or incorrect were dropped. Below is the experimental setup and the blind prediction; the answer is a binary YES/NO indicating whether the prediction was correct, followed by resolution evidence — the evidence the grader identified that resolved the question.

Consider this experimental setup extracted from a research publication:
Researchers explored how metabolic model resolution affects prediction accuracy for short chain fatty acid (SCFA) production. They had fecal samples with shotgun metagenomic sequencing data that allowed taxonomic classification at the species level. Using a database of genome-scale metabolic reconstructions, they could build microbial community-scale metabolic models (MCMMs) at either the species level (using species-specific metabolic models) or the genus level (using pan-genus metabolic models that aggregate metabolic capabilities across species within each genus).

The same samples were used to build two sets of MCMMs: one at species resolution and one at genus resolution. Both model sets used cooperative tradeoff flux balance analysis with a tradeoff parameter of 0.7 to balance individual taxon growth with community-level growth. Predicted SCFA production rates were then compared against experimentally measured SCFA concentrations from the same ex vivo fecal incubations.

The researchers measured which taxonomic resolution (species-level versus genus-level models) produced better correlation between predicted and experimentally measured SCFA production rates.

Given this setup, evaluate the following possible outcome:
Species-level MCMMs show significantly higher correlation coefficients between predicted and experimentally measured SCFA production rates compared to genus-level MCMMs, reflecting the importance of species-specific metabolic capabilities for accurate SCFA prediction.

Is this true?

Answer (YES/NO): NO